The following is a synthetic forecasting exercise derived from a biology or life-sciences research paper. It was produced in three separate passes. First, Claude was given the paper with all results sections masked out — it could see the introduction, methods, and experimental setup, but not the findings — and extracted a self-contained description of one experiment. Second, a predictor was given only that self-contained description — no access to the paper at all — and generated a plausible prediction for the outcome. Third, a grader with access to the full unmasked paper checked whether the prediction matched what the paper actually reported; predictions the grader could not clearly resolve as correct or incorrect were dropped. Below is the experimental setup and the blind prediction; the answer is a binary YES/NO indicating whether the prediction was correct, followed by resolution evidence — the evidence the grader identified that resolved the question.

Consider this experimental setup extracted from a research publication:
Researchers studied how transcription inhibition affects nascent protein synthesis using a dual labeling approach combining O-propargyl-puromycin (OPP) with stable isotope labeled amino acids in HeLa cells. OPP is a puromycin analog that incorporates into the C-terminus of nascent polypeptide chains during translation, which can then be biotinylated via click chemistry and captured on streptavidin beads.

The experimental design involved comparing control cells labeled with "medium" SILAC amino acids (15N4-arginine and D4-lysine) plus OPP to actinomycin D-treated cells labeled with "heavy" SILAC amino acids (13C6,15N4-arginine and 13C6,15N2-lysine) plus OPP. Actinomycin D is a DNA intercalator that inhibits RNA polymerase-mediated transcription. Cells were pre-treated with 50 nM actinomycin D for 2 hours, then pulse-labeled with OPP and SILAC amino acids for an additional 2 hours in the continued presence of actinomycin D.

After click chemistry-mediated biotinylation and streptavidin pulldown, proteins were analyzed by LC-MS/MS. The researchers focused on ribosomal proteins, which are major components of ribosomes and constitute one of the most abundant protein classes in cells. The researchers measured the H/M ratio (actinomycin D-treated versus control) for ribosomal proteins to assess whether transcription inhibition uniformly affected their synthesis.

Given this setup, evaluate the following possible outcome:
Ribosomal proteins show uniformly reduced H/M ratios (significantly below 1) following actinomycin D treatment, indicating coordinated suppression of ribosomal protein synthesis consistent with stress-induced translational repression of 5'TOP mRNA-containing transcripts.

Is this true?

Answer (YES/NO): NO